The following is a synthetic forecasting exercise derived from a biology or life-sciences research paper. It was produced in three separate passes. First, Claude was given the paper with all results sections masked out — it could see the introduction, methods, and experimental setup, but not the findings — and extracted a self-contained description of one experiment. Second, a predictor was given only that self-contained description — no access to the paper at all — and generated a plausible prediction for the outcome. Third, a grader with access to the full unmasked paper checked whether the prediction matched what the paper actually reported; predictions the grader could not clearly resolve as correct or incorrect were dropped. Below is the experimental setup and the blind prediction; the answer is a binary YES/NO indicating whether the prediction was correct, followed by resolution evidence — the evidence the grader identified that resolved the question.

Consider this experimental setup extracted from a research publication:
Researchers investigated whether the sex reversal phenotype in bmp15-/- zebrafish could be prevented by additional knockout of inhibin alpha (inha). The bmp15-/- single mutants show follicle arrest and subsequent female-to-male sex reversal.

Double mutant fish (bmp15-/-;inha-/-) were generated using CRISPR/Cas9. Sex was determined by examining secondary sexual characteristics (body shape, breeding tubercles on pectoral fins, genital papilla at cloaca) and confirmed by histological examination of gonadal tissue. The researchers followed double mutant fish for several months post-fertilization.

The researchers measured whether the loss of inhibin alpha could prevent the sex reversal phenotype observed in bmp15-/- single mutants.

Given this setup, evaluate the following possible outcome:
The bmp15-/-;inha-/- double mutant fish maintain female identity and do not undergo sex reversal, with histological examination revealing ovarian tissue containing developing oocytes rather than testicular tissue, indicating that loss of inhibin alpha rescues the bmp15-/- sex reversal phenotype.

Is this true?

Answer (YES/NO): YES